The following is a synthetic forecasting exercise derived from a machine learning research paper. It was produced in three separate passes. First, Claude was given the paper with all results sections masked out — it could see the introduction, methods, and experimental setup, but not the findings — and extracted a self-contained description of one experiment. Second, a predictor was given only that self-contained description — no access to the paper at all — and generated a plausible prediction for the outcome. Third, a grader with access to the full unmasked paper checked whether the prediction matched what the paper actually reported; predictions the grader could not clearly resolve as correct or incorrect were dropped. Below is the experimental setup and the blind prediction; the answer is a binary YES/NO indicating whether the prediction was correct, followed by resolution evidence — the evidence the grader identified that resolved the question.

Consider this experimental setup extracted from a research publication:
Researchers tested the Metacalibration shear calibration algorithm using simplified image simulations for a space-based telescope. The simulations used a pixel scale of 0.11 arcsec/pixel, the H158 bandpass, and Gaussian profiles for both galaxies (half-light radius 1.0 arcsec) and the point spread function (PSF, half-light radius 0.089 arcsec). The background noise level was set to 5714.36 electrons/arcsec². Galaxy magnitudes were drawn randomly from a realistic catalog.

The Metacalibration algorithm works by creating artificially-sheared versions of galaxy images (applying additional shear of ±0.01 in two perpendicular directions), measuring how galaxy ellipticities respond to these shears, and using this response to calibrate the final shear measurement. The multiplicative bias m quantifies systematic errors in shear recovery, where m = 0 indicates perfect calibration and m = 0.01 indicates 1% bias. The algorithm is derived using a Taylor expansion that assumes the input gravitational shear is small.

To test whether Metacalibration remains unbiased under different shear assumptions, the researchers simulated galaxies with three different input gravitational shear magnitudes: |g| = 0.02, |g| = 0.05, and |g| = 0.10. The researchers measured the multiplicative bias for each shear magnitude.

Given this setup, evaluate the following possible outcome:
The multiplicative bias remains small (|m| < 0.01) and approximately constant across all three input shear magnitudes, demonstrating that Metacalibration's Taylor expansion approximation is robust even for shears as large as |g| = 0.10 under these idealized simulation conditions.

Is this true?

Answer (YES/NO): NO